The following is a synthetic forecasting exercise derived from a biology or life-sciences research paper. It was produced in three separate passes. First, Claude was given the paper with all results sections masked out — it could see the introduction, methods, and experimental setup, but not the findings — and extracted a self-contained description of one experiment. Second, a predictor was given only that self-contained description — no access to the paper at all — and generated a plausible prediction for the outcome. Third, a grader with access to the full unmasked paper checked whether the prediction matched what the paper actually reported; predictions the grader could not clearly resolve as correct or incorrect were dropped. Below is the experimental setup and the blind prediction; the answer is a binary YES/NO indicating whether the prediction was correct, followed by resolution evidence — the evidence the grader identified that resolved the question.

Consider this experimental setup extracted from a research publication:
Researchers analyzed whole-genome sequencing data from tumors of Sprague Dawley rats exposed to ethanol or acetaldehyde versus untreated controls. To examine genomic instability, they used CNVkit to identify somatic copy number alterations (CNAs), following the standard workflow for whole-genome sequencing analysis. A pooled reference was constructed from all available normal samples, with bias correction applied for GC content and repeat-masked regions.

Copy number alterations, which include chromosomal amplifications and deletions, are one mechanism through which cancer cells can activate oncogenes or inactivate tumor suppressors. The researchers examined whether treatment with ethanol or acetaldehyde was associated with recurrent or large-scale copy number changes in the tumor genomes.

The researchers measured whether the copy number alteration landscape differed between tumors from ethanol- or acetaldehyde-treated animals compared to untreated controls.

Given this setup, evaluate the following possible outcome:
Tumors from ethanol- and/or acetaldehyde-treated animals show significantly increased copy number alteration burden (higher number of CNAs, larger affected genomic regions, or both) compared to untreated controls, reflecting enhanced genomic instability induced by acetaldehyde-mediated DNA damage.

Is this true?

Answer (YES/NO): NO